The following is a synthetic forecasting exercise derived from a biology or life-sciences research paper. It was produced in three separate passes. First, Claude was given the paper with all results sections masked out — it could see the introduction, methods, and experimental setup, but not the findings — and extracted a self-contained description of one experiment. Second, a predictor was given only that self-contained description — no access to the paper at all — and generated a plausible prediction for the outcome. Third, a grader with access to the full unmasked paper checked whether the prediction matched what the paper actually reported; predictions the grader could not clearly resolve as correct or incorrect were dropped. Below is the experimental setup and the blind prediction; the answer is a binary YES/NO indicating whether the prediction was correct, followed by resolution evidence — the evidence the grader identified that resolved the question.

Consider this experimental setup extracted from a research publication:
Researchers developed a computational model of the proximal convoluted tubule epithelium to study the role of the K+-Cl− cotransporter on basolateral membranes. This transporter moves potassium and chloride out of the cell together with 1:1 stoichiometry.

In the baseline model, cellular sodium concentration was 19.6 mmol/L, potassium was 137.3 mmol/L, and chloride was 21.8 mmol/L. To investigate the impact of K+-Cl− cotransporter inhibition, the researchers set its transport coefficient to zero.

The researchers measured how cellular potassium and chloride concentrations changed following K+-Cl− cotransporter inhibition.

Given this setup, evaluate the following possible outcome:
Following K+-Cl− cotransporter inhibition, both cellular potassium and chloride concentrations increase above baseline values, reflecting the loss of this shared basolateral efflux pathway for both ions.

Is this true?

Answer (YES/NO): YES